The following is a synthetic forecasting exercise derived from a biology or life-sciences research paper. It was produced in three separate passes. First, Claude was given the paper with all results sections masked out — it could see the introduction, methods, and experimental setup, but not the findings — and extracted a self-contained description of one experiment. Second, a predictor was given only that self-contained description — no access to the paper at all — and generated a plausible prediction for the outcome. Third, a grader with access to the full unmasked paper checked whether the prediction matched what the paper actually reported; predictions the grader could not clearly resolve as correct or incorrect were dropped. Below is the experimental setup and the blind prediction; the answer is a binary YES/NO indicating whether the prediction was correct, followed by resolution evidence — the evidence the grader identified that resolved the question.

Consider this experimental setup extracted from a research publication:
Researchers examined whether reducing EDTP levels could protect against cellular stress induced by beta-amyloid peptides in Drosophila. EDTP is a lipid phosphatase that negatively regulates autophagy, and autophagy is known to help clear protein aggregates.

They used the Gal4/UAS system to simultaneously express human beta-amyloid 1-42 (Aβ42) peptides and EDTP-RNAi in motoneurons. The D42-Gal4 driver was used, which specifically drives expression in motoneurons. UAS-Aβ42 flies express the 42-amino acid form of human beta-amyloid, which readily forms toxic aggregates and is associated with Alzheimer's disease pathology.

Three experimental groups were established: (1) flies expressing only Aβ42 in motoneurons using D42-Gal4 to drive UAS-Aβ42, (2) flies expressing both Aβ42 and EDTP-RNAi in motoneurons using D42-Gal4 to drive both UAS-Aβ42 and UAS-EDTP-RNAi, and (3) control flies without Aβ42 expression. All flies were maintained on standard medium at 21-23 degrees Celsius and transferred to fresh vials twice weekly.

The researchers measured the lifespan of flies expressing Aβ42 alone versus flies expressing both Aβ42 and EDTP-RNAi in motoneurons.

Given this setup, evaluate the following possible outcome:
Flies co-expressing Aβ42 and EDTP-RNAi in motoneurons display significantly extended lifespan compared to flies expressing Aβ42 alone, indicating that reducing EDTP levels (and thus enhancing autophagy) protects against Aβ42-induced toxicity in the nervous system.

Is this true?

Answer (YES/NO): YES